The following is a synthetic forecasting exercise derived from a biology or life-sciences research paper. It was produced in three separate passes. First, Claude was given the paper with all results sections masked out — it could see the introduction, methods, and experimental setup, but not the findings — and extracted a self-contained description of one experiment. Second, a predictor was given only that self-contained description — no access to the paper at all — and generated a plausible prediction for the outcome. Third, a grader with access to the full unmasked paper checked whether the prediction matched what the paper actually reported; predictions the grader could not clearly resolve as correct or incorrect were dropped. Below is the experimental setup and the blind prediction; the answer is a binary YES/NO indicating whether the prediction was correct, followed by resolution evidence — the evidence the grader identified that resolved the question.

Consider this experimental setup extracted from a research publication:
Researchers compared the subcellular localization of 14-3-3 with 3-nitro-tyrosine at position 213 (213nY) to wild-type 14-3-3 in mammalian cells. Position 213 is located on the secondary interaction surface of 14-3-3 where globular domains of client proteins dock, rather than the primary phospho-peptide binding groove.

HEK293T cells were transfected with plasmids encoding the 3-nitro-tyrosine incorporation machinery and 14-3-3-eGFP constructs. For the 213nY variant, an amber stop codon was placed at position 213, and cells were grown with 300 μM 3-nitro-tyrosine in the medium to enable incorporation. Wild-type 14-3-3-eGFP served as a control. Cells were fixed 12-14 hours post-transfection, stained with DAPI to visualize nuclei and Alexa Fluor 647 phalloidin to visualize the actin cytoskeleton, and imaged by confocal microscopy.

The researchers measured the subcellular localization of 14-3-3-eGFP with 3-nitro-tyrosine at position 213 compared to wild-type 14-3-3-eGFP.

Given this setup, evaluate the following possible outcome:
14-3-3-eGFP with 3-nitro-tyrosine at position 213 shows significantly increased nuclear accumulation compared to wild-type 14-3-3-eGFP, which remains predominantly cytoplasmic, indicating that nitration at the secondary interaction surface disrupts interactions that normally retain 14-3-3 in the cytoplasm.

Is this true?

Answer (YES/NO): NO